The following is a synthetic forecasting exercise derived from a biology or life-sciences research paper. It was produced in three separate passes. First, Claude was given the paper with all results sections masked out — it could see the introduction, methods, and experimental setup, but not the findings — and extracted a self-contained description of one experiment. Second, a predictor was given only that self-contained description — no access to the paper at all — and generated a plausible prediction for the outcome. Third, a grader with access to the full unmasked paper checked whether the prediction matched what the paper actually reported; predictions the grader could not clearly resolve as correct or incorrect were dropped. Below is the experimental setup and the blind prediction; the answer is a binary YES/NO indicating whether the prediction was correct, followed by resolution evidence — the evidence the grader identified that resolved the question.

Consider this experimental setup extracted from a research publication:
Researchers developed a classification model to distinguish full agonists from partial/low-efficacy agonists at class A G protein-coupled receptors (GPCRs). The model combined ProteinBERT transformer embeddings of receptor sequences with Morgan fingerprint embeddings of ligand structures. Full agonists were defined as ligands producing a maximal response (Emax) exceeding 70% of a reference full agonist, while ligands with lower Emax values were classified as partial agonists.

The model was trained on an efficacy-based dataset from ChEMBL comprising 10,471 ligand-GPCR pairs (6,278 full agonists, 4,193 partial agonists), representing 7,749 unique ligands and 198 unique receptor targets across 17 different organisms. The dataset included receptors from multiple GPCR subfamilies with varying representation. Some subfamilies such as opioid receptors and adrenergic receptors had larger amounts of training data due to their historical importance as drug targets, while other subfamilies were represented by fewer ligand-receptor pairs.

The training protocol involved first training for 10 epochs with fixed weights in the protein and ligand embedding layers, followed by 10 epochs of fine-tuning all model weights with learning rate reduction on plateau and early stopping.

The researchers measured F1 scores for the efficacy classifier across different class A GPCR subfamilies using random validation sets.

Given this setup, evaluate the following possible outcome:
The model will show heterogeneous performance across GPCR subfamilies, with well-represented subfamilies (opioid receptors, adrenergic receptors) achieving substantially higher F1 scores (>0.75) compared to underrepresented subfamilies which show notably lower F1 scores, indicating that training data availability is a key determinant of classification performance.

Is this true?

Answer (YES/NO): NO